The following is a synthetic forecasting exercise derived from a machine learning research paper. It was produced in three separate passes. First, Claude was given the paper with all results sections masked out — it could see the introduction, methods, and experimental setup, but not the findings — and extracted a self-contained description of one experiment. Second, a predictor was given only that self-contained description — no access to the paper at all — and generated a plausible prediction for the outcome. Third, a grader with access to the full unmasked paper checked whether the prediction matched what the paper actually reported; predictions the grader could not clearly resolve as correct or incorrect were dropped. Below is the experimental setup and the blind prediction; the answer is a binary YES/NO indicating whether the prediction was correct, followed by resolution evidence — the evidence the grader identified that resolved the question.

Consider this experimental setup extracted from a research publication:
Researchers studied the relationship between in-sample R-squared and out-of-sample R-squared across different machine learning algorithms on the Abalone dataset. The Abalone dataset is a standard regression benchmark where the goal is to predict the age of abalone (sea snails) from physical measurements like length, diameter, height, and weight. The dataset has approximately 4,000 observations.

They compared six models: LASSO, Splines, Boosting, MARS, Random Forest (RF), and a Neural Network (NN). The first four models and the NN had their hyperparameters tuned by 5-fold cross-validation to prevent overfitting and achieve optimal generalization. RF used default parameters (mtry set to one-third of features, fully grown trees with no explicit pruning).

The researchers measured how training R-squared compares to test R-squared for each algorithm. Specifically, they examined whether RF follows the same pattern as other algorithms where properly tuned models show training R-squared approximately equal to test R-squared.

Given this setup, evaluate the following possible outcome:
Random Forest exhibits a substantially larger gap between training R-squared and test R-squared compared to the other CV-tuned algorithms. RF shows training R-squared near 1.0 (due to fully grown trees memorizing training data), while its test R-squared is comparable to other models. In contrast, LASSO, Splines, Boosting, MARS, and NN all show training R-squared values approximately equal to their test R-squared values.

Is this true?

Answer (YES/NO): YES